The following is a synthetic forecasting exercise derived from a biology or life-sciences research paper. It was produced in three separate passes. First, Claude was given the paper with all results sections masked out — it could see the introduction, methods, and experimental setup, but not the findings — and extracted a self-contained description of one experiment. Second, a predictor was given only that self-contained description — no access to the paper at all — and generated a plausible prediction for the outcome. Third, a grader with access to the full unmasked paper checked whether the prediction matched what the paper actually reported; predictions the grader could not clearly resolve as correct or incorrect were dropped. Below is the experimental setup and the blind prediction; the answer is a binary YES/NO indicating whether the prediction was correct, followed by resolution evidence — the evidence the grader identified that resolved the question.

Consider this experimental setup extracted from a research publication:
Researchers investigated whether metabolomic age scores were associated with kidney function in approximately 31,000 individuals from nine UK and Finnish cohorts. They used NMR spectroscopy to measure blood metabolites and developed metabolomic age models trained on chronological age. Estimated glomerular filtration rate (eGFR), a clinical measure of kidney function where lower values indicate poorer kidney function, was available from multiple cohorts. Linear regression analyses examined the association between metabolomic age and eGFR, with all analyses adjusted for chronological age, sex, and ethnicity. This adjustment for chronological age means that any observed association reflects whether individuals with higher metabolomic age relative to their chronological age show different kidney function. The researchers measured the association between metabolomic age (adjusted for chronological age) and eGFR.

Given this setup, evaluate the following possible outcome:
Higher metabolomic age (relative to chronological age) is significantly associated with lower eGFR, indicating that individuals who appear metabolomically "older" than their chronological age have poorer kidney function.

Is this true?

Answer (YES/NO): YES